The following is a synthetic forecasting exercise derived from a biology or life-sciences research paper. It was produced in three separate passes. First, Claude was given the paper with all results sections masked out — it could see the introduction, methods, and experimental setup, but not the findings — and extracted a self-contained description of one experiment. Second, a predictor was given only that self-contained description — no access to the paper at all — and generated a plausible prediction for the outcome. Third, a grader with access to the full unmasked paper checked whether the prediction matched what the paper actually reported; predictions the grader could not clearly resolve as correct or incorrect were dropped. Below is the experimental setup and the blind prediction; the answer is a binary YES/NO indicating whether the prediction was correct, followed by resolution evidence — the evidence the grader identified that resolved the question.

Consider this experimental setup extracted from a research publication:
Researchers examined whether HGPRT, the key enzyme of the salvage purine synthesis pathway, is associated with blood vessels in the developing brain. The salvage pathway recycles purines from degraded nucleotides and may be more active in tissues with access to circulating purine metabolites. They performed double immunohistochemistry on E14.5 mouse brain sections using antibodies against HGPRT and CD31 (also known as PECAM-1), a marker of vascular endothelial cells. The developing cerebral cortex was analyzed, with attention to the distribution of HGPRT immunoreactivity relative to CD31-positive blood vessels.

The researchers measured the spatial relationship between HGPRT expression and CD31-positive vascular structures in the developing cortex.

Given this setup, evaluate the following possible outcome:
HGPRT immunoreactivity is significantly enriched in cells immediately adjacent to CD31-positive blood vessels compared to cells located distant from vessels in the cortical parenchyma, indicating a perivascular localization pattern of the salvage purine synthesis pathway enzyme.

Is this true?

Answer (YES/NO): NO